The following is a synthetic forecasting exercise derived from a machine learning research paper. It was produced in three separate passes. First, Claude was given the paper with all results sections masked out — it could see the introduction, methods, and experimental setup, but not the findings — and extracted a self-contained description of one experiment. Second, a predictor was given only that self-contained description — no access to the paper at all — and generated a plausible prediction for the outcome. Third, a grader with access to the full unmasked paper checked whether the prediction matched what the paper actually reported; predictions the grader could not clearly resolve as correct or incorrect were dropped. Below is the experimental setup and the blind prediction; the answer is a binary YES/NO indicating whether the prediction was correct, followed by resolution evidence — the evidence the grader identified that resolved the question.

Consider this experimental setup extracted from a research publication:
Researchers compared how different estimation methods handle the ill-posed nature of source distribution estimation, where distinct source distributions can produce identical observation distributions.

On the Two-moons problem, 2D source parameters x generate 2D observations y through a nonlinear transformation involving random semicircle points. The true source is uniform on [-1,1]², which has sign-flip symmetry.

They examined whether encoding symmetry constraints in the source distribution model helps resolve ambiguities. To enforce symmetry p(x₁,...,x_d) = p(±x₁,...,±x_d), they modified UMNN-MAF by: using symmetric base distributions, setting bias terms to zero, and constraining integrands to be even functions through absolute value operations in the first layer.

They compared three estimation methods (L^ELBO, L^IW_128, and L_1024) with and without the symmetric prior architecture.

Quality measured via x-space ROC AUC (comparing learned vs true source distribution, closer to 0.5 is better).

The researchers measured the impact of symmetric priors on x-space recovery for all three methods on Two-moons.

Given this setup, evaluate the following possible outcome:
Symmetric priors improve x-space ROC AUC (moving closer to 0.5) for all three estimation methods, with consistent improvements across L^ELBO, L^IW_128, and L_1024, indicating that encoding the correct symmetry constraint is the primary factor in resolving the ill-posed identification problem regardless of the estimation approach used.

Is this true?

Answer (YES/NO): YES